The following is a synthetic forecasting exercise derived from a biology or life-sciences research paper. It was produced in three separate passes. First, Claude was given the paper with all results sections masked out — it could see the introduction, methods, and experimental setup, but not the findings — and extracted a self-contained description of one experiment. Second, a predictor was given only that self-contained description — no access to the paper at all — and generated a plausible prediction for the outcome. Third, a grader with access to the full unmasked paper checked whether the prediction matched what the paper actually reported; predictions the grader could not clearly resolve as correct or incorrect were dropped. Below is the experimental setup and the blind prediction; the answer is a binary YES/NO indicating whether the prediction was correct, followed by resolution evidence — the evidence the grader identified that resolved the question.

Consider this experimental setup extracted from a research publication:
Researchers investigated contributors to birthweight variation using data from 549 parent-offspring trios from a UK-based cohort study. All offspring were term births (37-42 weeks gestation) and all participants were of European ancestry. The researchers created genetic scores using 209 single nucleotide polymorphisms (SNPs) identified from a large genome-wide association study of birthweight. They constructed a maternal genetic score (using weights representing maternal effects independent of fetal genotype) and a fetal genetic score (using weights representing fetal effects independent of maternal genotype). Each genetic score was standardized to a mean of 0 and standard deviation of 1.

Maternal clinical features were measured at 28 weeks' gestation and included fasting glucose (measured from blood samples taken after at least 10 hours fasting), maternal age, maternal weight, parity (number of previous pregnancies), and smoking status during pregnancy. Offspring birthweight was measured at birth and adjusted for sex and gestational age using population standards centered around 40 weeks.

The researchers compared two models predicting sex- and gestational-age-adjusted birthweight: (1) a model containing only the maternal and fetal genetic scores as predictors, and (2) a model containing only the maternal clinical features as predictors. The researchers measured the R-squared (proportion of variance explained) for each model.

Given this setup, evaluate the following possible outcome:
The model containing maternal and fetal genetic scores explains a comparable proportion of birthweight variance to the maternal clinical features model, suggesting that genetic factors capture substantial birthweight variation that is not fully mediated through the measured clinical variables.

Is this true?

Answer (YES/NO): NO